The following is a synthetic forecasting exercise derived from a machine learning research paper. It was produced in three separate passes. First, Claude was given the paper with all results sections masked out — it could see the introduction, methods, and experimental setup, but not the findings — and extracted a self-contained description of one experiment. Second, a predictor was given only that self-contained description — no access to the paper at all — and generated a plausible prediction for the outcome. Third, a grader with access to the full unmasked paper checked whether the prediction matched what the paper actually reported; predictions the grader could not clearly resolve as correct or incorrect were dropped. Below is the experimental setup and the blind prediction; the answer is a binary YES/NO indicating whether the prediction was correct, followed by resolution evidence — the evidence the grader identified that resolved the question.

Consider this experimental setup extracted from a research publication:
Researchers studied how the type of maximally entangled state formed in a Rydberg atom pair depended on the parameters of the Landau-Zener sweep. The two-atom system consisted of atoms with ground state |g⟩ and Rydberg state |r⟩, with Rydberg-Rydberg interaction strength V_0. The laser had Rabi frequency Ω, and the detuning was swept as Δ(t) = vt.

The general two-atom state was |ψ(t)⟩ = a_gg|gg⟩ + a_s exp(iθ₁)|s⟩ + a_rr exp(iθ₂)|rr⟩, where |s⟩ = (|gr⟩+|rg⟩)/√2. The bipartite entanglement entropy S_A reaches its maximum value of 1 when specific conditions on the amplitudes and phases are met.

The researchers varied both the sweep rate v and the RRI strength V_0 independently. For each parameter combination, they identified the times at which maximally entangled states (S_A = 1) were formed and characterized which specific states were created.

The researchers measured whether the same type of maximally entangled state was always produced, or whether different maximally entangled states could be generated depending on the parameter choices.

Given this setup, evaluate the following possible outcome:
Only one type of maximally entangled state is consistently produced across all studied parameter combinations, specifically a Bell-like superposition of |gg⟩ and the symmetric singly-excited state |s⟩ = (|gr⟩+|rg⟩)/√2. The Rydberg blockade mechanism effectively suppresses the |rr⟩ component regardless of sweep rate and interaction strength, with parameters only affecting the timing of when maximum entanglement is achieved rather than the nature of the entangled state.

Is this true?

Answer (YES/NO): NO